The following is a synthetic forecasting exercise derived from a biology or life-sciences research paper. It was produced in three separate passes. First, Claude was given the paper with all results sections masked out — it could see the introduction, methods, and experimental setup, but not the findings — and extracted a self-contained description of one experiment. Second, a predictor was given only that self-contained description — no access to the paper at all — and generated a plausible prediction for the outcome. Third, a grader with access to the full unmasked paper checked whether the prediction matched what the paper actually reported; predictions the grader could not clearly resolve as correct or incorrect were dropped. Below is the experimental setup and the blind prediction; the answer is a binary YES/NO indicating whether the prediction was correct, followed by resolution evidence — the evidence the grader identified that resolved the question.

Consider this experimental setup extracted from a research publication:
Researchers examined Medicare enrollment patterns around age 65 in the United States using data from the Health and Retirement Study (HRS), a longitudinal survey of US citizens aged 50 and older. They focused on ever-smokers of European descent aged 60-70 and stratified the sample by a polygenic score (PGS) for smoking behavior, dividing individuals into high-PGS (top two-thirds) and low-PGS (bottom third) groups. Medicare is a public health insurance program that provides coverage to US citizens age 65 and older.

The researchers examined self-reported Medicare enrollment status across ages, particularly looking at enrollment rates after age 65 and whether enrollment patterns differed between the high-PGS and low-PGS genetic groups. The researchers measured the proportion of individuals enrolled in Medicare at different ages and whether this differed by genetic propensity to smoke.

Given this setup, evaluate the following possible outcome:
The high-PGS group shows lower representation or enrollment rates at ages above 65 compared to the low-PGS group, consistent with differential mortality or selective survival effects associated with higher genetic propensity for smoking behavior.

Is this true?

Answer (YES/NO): NO